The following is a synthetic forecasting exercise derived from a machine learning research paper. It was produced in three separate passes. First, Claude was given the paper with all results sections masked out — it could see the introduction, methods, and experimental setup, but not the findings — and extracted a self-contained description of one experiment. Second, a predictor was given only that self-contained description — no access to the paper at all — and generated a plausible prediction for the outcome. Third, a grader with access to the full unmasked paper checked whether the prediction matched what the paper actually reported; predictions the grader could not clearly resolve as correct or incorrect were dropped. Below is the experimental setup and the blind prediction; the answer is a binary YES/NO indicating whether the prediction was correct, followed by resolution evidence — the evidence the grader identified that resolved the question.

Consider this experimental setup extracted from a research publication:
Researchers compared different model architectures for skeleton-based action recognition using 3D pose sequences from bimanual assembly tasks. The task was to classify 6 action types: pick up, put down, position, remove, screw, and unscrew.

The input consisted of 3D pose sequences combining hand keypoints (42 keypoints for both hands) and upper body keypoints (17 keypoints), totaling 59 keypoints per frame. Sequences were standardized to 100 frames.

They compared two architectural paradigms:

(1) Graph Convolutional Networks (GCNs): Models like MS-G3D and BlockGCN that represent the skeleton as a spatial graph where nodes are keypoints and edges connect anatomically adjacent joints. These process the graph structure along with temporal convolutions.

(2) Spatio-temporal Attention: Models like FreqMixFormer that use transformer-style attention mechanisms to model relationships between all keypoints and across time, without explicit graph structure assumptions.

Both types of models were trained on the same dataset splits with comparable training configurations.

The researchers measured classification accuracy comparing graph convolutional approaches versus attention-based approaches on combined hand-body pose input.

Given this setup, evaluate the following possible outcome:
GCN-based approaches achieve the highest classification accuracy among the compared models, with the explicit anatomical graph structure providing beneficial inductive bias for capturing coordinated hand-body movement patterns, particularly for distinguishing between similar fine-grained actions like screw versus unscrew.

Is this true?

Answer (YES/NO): NO